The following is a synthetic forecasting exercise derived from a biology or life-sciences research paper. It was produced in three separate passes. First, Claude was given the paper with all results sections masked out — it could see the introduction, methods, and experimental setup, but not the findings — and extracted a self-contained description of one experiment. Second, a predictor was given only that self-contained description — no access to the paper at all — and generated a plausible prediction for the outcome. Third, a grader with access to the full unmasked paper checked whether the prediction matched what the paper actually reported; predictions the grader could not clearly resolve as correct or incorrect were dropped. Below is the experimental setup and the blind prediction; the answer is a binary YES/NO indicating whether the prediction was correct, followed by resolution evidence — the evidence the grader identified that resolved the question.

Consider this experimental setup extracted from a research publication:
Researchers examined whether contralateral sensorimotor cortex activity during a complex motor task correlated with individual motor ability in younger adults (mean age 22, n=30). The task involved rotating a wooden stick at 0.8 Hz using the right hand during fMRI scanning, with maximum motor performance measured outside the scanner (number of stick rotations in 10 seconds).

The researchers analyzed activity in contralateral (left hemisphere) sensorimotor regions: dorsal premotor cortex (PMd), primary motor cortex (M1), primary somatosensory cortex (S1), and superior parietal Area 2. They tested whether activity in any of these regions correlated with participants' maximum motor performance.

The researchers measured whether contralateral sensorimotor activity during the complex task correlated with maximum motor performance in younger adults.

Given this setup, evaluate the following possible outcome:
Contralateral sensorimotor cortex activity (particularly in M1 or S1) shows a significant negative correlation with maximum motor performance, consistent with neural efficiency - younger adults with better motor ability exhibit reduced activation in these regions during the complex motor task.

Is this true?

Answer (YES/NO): YES